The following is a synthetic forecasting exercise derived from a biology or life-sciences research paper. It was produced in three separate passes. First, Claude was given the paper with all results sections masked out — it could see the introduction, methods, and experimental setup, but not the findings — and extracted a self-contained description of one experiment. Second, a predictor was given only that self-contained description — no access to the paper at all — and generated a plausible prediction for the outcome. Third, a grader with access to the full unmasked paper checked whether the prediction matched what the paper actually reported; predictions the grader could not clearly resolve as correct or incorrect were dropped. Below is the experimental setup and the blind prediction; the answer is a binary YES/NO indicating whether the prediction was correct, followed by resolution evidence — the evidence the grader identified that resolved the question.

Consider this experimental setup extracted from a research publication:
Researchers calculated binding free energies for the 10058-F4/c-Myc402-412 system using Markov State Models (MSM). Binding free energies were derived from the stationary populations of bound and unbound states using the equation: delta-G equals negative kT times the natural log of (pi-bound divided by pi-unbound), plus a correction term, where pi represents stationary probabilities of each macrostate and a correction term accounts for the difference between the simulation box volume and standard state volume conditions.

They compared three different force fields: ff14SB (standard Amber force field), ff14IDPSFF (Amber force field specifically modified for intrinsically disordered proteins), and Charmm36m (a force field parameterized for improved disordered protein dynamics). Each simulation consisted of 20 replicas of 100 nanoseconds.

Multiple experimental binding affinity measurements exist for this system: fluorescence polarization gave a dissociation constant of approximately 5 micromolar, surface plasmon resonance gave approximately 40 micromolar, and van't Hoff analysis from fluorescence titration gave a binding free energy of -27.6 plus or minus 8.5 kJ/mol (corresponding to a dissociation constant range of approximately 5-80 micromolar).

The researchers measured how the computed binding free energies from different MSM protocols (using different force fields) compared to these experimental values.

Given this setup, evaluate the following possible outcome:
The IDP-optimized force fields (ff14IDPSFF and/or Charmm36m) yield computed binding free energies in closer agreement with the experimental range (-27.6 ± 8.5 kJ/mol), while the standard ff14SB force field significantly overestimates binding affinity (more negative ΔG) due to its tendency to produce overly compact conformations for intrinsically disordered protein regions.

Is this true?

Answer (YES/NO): NO